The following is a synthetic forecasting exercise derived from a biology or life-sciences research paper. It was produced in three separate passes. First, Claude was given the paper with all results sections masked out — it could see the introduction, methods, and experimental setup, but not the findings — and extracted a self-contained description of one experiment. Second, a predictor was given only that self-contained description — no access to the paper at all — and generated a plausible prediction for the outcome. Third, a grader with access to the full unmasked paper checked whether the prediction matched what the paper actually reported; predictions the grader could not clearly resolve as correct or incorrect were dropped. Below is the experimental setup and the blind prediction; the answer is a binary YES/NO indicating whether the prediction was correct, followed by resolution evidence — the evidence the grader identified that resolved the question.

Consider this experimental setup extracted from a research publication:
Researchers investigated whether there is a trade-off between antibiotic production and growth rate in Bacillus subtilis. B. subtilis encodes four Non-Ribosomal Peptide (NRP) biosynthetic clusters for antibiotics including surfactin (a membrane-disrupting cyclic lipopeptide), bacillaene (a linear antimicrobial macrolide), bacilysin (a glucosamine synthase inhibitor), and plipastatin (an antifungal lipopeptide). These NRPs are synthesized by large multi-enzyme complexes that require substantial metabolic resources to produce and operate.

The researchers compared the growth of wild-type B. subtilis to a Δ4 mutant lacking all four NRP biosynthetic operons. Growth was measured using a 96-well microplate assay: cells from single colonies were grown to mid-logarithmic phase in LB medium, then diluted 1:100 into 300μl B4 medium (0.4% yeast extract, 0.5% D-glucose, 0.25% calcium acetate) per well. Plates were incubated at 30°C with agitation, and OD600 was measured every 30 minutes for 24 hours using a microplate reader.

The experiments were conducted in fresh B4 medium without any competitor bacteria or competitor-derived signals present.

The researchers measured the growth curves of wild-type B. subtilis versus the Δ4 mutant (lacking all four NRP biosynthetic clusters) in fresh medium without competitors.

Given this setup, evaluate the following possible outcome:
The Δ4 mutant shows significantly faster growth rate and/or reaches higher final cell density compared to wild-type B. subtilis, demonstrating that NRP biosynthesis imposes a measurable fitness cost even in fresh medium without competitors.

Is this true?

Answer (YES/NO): YES